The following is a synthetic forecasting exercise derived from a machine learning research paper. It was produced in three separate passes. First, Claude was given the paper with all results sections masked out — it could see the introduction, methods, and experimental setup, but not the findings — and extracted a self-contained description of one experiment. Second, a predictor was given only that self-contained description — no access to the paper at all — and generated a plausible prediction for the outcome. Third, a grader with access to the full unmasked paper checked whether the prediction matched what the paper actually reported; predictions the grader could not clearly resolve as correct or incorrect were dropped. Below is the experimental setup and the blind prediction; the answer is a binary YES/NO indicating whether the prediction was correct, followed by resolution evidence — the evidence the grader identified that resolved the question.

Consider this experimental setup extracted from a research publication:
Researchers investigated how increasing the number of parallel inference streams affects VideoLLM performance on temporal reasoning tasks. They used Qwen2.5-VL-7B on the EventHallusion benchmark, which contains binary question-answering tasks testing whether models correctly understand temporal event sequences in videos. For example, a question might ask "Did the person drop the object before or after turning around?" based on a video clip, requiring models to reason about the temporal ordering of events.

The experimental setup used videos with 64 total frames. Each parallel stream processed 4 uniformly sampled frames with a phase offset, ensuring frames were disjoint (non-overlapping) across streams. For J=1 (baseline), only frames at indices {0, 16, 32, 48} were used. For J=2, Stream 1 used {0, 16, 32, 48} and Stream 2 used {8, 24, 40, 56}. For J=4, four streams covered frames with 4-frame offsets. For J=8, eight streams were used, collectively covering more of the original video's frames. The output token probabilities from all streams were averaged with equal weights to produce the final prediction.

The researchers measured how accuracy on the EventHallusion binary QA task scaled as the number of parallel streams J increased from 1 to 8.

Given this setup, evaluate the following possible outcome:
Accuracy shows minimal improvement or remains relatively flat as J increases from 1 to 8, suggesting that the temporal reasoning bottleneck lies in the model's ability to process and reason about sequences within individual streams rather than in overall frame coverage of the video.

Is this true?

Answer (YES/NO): NO